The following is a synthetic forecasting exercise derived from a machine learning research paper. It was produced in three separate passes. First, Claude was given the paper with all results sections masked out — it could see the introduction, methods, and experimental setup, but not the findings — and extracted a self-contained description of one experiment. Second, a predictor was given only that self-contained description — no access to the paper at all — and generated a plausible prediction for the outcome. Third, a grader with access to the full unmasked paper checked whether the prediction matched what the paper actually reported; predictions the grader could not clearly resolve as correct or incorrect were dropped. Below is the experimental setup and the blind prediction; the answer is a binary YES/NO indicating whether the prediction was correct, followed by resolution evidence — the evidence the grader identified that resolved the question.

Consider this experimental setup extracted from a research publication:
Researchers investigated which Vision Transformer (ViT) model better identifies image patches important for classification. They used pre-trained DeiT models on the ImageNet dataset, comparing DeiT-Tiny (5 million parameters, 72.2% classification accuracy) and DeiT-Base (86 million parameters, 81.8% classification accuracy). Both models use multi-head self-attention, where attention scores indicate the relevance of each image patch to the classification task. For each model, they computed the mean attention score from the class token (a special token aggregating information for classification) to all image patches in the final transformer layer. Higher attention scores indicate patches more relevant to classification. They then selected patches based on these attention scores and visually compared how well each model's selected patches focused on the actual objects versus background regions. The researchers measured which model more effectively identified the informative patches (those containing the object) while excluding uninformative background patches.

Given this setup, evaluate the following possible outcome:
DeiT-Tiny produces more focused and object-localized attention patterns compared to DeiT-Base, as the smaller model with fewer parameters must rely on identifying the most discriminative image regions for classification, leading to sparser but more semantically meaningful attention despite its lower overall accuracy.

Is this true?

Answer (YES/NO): YES